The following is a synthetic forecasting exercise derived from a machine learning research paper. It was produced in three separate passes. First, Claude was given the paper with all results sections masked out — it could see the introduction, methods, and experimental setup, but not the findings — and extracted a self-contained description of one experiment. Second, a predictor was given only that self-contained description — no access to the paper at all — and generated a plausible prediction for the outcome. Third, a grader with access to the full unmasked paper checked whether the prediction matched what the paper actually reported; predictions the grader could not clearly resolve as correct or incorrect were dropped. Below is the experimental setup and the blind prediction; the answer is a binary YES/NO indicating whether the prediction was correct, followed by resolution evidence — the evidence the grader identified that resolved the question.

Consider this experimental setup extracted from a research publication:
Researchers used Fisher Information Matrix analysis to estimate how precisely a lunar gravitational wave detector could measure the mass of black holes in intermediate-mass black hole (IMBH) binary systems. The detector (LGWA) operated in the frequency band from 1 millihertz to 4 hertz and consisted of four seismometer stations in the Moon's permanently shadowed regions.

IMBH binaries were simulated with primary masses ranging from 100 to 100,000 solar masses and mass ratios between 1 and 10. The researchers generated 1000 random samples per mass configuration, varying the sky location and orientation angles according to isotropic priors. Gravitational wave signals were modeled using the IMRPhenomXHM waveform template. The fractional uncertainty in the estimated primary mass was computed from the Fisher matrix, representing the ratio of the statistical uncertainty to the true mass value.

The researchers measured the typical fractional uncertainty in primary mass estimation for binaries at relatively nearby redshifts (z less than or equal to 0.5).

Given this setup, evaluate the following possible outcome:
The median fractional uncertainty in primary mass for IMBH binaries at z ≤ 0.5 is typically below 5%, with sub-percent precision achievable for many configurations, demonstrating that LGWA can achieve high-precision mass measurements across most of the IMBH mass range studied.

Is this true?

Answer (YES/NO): YES